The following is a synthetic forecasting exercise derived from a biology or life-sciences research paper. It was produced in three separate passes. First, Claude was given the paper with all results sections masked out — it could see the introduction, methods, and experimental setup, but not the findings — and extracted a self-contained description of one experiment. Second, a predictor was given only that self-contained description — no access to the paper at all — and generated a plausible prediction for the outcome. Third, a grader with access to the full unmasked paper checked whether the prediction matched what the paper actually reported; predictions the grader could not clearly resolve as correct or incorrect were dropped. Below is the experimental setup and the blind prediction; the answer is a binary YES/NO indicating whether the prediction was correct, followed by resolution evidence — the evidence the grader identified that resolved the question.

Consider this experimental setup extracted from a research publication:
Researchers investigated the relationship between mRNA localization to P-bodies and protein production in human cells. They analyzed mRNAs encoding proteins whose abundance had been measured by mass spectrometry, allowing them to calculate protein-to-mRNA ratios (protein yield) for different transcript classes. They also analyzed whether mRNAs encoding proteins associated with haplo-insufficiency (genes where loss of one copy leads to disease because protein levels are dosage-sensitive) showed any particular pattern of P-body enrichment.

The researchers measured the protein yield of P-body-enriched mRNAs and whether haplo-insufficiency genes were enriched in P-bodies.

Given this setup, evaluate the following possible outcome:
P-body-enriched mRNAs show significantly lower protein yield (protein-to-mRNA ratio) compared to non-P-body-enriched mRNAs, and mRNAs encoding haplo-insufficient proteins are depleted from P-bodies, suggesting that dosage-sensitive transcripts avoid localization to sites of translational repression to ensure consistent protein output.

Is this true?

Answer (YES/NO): NO